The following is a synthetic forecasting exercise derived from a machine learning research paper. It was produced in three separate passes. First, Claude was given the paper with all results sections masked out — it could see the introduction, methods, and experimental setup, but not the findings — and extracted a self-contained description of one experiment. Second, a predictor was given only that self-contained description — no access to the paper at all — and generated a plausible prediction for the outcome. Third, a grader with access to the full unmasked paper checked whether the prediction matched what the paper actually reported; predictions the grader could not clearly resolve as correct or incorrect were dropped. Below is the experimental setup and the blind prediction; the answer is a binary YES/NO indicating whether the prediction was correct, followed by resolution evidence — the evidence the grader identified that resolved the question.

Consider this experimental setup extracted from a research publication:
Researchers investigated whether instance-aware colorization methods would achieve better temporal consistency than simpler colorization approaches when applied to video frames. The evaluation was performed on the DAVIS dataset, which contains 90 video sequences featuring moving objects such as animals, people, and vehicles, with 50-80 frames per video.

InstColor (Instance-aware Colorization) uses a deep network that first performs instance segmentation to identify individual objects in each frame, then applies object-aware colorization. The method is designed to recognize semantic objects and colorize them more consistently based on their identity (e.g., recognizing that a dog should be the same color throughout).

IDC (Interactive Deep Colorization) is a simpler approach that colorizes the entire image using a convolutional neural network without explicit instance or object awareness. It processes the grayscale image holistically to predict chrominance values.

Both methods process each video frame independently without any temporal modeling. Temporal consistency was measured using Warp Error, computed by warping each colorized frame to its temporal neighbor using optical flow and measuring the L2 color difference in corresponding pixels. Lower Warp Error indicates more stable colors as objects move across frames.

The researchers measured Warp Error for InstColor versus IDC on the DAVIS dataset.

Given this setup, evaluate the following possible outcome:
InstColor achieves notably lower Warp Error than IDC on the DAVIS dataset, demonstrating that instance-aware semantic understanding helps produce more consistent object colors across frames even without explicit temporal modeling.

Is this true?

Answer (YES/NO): NO